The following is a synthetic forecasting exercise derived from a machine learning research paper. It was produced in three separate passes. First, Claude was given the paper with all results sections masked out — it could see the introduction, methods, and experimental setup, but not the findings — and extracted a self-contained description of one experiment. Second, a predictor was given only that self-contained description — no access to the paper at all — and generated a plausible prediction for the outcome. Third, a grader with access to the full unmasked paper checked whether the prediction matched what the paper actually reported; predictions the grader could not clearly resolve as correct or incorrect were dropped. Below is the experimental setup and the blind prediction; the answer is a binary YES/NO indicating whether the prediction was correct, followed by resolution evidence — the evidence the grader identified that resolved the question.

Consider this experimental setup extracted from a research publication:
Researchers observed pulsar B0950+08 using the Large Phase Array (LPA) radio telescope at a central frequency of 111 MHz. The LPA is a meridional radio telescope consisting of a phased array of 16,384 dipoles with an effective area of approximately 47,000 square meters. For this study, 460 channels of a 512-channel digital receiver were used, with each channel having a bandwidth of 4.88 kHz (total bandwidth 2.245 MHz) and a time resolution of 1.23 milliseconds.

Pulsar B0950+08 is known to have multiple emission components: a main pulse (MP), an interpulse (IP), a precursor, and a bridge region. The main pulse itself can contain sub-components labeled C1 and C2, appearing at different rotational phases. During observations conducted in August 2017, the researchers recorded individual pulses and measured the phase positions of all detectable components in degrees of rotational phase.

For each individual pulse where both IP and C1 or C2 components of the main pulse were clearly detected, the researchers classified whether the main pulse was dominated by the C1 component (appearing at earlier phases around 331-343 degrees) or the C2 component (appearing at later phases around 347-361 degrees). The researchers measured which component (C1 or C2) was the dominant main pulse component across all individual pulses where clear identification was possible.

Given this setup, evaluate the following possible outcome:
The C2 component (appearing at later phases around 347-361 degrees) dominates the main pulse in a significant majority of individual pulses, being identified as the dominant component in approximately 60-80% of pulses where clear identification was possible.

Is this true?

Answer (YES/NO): NO